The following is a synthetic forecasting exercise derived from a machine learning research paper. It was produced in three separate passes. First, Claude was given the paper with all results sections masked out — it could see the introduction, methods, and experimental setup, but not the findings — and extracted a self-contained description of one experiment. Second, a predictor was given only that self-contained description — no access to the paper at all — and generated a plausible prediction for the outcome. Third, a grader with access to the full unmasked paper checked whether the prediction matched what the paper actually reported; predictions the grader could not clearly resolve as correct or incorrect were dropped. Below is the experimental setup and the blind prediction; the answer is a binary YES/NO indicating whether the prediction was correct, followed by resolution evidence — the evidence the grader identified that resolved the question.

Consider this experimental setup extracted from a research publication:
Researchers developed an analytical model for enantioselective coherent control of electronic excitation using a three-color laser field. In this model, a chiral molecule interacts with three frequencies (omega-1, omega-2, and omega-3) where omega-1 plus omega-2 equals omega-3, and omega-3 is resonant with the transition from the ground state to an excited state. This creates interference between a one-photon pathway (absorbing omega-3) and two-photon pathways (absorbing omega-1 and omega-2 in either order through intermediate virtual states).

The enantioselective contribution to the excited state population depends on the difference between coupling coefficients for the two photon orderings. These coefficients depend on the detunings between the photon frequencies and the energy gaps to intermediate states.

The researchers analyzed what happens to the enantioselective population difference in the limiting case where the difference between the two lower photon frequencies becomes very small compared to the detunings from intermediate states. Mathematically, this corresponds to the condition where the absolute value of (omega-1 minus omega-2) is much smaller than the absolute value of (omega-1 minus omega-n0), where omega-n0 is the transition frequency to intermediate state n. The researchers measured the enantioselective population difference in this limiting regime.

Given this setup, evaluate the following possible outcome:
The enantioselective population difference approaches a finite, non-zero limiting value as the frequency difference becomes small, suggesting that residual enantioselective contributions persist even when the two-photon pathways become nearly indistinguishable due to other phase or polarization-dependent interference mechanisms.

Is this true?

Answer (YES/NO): NO